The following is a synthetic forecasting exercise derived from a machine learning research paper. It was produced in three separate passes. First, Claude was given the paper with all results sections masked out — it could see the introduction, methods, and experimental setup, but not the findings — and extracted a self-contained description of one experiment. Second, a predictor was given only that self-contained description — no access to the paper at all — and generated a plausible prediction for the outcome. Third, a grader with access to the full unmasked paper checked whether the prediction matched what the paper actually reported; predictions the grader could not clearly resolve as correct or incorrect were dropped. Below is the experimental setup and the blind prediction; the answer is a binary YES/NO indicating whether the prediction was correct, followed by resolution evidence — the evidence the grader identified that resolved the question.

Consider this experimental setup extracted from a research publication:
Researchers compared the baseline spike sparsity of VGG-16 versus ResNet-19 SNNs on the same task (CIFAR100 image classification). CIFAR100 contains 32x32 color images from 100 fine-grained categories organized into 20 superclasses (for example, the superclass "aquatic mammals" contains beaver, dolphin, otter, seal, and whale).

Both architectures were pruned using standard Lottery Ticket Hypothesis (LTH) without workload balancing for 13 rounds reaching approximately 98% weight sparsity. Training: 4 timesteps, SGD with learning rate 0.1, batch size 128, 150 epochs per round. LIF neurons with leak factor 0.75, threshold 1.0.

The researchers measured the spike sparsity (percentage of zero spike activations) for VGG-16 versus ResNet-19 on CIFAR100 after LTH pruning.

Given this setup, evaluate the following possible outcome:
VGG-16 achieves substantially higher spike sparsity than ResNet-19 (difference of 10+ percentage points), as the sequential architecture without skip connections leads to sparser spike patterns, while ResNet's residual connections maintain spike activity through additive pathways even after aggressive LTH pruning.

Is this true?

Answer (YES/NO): NO